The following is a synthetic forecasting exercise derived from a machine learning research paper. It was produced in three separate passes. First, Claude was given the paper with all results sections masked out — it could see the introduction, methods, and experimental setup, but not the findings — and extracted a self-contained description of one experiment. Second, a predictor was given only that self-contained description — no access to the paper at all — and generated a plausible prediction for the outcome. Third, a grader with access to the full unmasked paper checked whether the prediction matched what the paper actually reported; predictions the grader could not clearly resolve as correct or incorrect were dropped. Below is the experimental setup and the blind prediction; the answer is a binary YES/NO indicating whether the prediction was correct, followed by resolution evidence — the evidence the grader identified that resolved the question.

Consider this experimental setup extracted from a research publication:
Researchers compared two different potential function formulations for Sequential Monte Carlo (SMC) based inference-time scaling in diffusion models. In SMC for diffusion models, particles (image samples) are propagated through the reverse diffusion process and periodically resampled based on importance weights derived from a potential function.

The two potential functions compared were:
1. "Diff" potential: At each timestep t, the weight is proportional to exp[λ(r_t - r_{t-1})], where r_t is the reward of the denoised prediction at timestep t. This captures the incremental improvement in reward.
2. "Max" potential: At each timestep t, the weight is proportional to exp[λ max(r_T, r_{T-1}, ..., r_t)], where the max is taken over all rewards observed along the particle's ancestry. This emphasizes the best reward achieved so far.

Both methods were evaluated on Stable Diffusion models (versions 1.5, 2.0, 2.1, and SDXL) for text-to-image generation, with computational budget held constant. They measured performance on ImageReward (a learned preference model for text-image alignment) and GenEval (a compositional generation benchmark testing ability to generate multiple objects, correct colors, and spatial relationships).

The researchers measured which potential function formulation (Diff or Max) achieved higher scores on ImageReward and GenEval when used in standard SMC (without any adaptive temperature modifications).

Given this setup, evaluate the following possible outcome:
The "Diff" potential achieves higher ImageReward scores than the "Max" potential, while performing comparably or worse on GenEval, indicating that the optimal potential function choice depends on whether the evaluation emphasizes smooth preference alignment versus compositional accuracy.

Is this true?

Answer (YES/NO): NO